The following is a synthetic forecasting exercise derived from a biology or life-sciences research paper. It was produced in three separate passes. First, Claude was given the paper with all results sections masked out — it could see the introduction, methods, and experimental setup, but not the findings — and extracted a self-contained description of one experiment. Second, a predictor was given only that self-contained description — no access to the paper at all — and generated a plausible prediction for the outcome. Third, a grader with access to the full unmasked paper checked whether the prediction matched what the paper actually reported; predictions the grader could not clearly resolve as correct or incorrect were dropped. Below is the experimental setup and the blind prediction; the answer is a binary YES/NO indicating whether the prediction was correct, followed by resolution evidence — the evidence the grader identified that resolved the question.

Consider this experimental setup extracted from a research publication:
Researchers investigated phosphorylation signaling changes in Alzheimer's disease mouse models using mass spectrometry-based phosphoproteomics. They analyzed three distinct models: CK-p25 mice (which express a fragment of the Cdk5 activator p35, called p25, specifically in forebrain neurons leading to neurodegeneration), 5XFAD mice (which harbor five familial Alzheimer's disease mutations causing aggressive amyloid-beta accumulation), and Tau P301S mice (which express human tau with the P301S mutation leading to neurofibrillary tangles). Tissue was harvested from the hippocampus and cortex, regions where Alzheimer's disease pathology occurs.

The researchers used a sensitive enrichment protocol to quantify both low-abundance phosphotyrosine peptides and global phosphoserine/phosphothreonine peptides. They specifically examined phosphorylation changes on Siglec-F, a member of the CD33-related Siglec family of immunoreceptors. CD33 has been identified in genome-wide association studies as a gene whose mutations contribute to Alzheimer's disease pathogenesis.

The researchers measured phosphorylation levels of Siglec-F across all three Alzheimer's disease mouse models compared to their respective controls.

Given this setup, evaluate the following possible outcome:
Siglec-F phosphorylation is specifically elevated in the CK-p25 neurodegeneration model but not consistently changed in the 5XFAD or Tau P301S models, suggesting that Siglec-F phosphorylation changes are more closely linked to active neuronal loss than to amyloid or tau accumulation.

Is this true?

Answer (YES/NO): NO